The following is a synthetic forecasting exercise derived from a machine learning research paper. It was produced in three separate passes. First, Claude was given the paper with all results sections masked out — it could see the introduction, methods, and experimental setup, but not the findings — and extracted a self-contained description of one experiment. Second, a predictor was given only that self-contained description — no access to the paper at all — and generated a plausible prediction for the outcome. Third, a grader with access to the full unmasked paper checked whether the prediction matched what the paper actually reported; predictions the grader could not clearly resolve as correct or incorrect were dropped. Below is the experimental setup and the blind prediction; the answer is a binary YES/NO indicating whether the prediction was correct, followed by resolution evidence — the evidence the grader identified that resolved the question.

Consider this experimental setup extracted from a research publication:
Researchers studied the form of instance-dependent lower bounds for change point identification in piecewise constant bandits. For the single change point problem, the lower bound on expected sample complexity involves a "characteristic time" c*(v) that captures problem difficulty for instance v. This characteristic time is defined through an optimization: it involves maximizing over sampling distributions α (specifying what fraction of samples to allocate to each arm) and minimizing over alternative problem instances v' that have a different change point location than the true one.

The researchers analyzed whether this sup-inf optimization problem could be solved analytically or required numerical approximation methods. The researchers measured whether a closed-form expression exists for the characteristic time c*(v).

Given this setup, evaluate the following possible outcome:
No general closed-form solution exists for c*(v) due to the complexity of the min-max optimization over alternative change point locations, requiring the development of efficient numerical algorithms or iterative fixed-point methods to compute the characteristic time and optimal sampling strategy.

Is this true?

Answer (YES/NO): NO